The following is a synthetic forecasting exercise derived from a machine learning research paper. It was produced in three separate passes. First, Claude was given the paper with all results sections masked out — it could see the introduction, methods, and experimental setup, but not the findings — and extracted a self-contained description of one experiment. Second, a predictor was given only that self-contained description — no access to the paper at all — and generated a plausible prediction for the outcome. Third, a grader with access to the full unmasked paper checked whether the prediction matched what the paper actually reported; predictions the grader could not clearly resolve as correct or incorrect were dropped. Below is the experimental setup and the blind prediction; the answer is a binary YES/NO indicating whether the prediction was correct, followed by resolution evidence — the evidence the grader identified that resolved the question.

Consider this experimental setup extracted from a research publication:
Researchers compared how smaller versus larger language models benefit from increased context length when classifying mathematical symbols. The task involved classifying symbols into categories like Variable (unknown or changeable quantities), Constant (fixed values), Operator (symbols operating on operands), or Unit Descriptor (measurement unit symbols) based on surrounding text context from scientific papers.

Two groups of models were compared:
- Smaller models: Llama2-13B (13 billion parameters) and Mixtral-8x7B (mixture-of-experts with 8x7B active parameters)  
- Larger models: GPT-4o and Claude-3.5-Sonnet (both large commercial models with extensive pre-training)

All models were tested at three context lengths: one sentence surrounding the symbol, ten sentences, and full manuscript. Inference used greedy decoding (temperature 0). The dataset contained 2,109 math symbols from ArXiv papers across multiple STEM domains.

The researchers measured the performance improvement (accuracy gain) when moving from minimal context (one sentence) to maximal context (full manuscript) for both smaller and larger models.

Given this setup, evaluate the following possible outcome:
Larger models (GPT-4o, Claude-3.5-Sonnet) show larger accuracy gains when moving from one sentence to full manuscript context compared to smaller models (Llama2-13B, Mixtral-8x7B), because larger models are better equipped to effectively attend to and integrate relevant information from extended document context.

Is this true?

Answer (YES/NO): NO